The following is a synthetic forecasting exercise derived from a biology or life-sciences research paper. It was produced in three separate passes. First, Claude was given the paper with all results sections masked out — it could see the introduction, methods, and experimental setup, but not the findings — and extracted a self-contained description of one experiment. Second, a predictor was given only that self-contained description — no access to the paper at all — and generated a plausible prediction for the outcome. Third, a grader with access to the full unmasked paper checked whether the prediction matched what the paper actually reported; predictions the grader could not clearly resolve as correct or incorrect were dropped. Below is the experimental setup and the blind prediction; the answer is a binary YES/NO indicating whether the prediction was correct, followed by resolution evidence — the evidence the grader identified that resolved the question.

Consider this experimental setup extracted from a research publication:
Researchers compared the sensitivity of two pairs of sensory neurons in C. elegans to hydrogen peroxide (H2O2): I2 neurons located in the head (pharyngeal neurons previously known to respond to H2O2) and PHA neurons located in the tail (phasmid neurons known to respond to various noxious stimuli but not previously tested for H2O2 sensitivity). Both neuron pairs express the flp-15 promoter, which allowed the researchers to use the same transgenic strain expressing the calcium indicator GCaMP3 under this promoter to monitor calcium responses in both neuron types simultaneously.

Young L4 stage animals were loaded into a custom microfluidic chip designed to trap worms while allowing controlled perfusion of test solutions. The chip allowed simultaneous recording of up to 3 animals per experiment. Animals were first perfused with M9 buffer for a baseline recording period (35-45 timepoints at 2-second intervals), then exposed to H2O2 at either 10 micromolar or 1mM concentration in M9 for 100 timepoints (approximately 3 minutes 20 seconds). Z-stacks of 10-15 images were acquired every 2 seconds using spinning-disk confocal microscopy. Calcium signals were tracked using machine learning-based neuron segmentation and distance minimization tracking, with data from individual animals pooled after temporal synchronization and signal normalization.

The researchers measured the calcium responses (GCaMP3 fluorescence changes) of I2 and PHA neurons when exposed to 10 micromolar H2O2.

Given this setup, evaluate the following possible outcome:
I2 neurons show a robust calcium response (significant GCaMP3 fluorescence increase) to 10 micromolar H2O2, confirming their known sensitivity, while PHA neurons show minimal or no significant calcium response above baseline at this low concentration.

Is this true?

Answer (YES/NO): NO